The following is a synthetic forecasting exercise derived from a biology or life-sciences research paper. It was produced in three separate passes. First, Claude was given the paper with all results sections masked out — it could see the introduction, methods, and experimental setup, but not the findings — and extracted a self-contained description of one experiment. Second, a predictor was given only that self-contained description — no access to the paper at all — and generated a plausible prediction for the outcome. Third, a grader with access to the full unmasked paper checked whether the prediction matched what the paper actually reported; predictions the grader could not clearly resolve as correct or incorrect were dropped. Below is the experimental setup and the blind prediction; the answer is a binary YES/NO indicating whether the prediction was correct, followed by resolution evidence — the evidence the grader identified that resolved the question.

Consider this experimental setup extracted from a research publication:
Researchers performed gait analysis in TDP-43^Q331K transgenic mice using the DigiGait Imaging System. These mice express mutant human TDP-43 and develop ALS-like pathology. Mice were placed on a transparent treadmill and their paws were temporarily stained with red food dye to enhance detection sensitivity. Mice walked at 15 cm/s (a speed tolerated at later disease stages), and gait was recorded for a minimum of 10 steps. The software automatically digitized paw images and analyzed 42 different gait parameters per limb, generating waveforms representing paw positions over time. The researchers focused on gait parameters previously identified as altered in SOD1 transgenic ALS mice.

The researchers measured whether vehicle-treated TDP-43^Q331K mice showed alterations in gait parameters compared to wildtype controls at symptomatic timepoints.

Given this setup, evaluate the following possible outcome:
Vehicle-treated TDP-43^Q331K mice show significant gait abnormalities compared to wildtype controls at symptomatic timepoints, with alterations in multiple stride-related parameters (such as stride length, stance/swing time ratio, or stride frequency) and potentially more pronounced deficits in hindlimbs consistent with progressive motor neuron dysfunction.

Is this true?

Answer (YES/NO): YES